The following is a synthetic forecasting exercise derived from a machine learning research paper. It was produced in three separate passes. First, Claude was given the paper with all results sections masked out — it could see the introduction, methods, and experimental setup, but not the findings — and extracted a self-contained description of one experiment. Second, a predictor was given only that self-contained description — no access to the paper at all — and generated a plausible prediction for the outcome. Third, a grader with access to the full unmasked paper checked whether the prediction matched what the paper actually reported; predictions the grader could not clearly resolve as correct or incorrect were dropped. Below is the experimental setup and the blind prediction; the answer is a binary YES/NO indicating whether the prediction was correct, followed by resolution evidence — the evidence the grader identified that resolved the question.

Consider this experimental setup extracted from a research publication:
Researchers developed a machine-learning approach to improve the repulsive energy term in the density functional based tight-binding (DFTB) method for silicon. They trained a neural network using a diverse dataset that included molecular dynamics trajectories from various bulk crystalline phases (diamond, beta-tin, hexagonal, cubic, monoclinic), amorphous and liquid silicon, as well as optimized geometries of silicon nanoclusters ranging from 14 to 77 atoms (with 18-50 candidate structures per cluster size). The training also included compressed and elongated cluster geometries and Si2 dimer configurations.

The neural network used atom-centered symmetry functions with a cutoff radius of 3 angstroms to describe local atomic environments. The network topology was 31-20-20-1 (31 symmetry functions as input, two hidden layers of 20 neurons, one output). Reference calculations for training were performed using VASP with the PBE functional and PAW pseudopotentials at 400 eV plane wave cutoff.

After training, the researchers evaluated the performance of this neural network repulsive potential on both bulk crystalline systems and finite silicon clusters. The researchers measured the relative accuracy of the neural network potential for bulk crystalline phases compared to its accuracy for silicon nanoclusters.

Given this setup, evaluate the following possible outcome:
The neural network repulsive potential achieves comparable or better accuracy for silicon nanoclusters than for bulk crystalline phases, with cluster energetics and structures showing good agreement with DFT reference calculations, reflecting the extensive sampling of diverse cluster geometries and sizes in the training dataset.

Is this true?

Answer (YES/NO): NO